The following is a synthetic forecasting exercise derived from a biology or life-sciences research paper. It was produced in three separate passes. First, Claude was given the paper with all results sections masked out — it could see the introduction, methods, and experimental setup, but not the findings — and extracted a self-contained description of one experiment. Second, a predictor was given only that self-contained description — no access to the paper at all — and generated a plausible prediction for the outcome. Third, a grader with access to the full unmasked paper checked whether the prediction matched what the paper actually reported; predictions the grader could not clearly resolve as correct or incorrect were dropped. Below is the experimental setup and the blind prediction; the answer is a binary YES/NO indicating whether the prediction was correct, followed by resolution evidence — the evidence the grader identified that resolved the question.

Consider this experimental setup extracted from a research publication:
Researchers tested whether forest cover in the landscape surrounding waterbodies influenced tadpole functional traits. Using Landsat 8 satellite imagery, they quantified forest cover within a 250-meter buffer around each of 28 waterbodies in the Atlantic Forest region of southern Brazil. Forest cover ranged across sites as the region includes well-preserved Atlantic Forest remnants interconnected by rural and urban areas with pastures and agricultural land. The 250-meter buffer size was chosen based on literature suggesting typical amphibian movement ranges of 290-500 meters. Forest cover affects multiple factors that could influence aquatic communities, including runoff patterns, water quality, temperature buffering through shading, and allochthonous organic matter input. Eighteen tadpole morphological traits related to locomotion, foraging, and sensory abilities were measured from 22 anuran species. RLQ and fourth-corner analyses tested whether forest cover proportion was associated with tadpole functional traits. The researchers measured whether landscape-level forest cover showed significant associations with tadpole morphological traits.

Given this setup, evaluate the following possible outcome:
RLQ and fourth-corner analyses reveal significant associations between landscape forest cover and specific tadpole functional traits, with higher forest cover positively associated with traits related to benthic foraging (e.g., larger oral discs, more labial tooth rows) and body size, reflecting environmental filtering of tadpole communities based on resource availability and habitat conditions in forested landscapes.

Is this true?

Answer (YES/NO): NO